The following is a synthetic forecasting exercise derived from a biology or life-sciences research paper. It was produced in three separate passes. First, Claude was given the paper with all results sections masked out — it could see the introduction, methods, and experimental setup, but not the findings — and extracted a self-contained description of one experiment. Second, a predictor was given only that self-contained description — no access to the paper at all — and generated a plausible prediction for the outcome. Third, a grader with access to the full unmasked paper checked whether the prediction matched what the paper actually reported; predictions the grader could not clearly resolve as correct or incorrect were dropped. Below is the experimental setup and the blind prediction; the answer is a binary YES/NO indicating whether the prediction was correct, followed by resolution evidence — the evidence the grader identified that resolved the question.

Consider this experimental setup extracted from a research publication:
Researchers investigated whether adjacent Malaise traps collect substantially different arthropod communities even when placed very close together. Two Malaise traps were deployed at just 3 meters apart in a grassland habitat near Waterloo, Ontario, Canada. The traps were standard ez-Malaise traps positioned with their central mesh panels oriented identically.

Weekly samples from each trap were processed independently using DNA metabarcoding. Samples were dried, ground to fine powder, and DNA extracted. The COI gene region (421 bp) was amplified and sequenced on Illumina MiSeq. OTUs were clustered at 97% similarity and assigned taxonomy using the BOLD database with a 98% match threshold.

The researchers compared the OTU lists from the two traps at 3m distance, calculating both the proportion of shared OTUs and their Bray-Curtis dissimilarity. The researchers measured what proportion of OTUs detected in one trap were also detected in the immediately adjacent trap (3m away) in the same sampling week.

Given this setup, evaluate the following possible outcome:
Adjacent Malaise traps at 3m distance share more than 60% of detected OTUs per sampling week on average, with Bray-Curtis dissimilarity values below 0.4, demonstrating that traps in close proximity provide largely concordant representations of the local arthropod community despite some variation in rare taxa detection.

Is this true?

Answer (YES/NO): NO